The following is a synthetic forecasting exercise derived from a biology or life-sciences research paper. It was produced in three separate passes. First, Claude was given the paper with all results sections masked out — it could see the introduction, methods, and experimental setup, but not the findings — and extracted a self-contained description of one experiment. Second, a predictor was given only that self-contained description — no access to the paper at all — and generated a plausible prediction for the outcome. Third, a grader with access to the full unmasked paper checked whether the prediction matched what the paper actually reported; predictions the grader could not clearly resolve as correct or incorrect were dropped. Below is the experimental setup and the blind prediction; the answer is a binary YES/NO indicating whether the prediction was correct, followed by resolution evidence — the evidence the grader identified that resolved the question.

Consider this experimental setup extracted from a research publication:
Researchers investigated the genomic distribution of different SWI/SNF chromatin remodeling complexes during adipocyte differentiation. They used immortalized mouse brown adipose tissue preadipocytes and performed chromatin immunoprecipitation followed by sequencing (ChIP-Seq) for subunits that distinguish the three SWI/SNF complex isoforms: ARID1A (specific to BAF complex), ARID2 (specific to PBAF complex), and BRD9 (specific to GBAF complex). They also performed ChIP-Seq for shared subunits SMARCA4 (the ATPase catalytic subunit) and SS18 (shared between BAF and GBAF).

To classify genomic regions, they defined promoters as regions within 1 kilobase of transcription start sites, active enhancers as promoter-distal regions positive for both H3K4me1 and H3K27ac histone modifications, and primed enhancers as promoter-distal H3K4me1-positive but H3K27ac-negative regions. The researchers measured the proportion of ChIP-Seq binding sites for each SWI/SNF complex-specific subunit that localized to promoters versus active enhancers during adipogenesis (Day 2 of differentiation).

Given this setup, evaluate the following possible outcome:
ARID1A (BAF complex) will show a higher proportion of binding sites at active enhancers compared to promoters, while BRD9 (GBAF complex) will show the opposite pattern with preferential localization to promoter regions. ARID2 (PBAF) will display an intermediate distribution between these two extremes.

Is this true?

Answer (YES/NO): NO